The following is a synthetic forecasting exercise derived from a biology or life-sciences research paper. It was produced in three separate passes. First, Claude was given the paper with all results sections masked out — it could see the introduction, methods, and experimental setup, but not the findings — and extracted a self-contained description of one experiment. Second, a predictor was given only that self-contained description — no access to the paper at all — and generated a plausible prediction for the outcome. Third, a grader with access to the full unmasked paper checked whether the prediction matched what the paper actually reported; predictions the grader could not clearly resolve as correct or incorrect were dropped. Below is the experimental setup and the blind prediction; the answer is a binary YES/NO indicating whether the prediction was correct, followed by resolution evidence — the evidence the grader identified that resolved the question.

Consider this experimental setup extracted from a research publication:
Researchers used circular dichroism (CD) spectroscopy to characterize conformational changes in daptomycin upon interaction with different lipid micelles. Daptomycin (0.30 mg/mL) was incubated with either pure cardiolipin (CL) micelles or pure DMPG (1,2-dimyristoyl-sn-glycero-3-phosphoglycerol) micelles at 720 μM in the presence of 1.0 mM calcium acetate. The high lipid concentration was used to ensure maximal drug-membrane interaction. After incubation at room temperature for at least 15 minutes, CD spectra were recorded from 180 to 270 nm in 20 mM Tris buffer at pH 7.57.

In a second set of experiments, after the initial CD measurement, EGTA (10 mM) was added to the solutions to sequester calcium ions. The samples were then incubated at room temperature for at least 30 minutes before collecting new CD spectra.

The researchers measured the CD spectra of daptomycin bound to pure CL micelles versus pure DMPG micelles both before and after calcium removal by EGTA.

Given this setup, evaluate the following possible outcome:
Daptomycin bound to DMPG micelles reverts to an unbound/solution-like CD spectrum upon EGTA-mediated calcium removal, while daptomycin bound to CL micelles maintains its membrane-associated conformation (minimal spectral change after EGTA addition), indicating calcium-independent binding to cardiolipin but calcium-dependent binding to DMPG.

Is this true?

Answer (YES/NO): NO